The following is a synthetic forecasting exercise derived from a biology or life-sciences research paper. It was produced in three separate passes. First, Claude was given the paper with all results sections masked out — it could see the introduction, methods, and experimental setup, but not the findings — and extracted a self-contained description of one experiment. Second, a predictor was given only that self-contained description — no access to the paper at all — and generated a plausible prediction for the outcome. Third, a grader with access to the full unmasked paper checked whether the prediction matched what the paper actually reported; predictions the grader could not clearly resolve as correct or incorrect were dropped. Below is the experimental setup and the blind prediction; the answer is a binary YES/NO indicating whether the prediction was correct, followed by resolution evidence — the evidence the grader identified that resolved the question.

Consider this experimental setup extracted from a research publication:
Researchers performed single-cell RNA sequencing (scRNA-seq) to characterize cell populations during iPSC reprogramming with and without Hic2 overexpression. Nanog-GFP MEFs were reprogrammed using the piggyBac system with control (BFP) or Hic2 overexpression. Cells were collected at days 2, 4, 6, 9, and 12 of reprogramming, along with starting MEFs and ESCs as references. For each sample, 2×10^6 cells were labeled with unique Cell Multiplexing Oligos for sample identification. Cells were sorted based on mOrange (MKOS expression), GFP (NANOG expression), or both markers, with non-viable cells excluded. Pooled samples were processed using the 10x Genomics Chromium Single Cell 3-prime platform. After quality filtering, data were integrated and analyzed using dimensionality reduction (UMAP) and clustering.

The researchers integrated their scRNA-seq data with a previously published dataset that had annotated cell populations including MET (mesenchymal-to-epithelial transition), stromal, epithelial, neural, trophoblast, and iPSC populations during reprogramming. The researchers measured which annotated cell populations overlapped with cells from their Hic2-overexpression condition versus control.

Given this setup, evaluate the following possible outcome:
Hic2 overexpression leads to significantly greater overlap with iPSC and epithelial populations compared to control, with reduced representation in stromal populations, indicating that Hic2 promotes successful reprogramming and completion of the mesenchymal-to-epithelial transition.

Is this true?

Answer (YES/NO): NO